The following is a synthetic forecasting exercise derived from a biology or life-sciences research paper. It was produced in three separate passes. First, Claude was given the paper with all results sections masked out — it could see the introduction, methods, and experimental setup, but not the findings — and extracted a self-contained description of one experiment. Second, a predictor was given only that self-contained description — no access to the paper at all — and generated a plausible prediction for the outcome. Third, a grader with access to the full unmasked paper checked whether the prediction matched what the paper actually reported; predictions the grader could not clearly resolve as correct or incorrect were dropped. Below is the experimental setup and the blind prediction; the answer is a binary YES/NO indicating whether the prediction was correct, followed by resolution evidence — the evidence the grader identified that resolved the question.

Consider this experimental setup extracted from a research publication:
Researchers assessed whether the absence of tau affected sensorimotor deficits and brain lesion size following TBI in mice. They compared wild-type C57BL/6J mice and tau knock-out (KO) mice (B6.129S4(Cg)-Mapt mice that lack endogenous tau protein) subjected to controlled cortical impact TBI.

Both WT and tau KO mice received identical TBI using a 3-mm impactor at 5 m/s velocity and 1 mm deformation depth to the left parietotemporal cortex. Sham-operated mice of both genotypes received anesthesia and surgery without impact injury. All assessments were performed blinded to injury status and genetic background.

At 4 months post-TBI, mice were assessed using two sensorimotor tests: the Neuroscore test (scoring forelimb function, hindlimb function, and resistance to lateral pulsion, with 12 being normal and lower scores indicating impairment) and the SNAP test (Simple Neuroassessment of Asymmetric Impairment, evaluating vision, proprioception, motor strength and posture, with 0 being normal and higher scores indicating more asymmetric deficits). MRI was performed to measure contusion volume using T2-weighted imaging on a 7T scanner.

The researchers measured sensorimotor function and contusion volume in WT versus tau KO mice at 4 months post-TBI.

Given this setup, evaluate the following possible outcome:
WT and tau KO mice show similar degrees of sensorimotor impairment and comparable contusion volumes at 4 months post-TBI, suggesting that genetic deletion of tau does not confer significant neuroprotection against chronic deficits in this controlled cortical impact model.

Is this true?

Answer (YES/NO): YES